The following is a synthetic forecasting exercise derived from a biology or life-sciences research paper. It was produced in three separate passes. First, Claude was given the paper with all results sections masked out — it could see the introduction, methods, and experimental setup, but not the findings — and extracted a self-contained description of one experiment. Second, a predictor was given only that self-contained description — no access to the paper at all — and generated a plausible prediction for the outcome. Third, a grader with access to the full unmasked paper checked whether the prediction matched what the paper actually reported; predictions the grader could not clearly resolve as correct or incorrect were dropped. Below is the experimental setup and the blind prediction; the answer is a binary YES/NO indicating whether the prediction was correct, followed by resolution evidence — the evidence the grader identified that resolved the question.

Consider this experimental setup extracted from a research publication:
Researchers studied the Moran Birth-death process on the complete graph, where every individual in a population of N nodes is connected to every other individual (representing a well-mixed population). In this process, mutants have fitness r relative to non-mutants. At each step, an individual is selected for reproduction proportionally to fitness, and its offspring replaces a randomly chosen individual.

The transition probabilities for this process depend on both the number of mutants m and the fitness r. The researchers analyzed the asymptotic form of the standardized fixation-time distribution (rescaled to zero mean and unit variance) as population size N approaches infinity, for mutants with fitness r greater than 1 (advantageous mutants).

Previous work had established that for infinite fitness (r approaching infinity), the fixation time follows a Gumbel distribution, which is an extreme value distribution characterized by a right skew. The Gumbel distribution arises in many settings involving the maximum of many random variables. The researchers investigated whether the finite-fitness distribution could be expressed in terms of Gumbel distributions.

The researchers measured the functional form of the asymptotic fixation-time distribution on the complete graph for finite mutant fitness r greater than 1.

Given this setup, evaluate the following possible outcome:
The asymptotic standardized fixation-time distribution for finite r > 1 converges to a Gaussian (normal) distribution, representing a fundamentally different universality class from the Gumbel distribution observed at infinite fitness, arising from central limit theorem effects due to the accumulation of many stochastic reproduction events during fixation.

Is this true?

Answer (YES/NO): NO